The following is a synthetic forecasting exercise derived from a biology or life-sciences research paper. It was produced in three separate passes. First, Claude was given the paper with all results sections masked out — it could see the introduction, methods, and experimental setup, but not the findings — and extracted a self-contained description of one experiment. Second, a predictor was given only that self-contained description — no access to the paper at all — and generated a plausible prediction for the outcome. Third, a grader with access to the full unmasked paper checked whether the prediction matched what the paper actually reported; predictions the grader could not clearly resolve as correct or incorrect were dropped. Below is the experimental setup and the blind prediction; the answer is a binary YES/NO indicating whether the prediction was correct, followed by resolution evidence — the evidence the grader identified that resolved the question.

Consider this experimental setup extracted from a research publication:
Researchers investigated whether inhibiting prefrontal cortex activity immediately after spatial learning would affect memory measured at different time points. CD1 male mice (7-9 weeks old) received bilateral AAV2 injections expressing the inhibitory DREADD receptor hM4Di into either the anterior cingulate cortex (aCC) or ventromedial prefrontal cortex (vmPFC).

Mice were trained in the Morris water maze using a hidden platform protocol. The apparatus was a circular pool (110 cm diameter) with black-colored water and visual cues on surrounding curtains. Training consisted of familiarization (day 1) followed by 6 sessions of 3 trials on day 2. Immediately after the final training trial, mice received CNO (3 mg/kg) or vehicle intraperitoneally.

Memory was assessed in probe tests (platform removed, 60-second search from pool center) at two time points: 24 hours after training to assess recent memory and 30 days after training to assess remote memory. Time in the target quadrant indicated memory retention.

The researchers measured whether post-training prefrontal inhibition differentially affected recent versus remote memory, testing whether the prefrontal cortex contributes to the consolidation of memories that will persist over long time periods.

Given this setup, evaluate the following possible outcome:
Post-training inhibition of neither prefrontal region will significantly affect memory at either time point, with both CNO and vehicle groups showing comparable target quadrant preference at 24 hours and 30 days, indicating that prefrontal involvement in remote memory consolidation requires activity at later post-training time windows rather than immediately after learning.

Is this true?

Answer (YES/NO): NO